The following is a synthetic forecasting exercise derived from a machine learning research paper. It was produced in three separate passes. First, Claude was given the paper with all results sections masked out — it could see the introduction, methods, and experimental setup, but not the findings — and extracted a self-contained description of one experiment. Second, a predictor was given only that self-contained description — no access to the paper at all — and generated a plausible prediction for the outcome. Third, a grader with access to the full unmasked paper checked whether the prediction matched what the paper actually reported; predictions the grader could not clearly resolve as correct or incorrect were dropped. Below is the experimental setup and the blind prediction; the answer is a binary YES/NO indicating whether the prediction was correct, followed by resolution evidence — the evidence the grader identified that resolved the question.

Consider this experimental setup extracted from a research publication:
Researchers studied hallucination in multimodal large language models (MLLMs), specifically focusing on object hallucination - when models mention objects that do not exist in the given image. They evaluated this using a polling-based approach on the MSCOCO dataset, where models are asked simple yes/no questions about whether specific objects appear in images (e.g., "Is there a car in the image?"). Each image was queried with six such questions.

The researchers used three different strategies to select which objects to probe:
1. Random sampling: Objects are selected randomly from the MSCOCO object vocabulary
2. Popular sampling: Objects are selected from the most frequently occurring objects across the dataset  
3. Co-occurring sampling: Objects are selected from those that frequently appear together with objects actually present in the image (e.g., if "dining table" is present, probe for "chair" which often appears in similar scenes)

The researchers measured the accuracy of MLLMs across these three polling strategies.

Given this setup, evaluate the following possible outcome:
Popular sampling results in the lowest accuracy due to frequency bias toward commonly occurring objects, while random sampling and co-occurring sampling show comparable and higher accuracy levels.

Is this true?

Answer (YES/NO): NO